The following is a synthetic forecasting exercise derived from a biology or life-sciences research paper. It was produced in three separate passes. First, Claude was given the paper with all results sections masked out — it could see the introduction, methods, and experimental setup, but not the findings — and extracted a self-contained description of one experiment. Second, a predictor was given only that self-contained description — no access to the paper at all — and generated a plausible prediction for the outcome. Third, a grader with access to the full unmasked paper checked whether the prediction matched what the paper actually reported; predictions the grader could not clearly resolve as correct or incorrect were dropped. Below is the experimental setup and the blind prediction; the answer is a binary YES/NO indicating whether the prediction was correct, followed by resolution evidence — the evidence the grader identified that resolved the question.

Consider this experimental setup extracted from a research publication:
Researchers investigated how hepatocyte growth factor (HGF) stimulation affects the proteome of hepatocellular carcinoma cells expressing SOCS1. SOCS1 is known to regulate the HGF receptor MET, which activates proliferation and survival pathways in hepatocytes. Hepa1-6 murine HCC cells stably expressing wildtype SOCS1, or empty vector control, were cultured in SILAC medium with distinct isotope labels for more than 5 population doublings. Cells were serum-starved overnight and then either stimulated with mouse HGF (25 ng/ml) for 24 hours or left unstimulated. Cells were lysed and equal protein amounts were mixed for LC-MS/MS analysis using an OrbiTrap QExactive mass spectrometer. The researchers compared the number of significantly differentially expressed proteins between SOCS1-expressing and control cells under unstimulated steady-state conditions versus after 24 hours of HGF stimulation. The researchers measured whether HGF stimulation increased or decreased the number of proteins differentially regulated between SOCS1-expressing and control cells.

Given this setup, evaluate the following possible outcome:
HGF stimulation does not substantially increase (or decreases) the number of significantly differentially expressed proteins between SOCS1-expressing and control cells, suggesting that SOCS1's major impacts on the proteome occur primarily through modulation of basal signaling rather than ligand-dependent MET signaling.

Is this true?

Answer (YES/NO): NO